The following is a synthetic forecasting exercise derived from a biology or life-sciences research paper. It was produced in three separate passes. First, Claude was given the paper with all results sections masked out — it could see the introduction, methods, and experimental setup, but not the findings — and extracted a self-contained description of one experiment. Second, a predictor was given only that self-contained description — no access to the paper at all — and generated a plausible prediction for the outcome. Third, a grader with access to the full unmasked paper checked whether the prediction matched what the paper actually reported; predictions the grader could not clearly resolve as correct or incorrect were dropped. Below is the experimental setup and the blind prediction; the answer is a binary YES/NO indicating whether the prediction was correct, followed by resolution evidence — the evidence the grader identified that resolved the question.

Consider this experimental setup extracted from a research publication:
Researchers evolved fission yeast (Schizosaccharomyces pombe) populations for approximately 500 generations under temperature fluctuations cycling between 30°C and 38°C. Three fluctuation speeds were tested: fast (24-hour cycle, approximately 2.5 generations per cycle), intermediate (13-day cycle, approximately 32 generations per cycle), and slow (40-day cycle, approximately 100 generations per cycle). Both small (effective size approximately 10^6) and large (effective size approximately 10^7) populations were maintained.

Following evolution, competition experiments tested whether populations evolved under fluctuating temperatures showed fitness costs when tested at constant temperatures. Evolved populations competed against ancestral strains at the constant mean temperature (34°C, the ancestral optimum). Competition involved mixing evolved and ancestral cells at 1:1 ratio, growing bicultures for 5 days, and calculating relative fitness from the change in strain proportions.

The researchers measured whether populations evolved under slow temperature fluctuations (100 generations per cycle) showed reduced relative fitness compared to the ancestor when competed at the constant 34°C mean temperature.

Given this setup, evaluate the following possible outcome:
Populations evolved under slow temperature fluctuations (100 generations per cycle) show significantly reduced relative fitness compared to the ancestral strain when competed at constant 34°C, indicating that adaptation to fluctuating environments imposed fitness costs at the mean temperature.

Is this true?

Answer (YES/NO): NO